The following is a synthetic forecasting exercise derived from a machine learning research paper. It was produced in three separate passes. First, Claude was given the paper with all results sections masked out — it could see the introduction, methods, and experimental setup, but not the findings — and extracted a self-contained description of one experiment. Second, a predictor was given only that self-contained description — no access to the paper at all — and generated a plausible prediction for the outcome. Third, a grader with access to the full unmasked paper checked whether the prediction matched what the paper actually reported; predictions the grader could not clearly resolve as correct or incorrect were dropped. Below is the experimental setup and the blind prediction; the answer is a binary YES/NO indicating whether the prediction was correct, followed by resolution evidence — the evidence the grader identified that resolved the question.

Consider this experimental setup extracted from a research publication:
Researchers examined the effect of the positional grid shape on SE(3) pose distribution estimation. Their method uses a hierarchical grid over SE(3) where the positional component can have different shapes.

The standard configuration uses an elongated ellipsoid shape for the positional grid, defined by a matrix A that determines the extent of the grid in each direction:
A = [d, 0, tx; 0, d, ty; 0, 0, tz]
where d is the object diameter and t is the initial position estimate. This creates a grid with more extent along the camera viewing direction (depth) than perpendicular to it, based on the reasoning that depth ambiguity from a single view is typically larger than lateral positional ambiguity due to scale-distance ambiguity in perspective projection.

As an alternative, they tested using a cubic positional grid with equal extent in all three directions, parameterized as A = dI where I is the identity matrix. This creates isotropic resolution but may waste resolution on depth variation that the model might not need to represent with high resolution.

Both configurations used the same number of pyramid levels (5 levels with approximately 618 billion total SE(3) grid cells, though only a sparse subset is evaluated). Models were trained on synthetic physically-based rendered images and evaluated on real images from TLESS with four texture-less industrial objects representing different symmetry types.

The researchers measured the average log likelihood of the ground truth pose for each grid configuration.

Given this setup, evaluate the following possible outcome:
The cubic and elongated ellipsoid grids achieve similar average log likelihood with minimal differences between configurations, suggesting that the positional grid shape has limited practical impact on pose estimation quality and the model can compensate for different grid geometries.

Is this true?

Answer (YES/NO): NO